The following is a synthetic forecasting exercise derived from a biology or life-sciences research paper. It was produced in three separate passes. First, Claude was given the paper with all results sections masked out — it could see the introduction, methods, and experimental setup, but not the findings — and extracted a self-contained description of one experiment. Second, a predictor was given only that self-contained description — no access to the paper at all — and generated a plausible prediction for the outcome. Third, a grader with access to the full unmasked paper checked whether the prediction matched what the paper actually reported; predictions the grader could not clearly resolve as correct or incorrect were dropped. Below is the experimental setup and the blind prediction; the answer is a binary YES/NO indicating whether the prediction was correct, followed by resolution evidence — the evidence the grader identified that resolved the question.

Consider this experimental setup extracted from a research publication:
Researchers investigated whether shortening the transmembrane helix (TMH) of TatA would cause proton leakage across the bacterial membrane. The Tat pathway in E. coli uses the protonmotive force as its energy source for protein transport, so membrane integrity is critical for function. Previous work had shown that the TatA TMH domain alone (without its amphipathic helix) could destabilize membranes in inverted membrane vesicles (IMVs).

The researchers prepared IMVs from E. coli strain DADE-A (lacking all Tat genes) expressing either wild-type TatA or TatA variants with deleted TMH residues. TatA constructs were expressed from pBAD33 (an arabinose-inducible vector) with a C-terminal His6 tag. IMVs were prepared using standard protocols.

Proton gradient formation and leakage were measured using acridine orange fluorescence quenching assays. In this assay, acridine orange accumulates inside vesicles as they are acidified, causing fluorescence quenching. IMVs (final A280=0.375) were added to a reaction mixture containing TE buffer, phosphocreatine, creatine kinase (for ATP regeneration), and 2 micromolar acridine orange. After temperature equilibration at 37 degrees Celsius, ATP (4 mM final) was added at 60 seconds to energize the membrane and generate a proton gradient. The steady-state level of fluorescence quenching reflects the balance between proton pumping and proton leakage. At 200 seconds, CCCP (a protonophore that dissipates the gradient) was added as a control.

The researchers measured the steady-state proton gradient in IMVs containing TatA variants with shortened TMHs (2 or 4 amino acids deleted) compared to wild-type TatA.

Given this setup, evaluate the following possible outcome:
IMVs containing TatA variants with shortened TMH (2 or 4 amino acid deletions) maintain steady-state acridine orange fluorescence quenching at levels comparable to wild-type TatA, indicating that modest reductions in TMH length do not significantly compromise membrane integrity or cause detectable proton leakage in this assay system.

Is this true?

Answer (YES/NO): NO